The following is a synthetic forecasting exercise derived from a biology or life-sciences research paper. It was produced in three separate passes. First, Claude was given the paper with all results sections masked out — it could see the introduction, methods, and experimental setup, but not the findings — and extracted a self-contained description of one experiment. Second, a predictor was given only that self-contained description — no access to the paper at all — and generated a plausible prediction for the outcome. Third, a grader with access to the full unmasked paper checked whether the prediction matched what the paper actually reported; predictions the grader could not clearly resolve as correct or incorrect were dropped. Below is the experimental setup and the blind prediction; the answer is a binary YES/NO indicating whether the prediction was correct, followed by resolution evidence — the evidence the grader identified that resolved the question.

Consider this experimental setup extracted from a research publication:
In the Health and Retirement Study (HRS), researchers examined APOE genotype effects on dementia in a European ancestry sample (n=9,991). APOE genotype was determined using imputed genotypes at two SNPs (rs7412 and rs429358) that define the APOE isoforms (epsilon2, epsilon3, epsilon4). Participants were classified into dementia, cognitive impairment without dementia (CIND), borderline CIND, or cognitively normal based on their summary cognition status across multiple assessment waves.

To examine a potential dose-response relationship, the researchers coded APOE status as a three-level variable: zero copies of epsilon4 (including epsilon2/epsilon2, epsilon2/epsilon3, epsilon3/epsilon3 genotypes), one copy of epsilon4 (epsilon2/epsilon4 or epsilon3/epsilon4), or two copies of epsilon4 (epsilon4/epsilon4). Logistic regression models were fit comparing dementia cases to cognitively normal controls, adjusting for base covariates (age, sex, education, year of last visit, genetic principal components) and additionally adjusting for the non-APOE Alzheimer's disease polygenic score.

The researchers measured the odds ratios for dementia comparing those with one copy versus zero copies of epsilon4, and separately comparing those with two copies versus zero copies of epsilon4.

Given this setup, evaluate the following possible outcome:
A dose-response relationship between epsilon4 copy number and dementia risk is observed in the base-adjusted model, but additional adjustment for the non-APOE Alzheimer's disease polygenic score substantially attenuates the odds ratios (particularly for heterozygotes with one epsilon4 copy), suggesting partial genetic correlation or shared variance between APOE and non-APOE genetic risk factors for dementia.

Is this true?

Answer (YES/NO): NO